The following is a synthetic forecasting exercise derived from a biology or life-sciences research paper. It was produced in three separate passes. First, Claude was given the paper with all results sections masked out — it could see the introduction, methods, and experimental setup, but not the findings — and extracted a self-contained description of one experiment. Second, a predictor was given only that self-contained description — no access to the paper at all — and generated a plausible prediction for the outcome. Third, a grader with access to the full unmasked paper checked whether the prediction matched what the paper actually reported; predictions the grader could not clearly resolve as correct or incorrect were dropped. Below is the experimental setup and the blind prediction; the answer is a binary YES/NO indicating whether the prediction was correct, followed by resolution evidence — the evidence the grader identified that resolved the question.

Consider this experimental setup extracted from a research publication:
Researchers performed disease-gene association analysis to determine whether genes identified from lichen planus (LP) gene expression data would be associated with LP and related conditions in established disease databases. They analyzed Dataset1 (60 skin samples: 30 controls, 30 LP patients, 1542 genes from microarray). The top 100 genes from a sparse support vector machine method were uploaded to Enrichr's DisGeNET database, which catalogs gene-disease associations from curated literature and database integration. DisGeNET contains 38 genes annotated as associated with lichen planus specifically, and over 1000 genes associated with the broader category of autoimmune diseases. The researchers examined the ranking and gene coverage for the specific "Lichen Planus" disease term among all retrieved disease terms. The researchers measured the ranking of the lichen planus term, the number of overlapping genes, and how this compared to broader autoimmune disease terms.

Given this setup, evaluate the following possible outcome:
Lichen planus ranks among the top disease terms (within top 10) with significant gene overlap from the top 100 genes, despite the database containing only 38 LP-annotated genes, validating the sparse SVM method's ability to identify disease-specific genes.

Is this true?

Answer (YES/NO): NO